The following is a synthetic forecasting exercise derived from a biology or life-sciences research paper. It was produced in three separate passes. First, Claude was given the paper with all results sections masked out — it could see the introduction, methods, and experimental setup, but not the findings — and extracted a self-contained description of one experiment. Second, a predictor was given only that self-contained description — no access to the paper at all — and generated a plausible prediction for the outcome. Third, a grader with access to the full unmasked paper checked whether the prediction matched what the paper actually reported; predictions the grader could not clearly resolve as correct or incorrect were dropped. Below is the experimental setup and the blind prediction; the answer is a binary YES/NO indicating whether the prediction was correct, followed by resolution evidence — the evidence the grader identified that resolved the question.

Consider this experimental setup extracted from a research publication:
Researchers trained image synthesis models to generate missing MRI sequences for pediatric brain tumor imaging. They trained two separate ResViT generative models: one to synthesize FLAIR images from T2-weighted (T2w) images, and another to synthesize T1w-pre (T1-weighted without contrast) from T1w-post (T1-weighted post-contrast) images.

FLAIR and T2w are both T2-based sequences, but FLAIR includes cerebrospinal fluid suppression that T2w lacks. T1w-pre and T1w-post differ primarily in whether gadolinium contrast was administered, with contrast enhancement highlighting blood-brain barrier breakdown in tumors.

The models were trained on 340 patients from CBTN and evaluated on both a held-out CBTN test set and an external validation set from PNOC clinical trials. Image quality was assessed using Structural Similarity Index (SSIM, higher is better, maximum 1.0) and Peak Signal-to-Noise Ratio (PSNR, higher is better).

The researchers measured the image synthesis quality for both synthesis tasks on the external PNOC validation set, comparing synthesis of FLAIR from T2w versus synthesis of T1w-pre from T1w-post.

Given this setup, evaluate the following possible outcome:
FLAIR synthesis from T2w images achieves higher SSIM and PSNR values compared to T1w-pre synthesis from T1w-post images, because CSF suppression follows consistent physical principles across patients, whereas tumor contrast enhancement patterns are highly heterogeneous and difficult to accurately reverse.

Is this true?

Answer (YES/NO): YES